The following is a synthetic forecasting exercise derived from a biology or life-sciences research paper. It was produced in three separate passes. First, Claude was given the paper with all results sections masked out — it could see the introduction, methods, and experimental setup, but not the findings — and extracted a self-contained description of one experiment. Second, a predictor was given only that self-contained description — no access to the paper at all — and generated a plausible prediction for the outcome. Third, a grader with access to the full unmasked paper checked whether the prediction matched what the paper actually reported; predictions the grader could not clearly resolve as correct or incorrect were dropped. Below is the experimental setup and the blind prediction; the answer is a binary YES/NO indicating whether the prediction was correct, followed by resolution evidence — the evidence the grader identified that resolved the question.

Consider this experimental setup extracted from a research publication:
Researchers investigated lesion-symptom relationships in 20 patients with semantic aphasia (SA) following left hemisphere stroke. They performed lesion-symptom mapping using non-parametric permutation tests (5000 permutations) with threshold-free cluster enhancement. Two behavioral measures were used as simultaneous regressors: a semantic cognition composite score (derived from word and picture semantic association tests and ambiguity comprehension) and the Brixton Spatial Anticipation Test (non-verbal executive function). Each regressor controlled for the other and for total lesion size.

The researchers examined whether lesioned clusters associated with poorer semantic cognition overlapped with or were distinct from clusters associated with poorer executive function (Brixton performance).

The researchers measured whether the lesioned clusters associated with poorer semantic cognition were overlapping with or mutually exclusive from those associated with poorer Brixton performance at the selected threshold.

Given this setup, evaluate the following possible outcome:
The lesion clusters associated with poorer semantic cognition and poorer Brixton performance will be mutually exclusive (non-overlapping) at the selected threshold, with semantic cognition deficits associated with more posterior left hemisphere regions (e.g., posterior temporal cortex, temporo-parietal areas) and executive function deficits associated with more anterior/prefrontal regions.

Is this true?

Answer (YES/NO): NO